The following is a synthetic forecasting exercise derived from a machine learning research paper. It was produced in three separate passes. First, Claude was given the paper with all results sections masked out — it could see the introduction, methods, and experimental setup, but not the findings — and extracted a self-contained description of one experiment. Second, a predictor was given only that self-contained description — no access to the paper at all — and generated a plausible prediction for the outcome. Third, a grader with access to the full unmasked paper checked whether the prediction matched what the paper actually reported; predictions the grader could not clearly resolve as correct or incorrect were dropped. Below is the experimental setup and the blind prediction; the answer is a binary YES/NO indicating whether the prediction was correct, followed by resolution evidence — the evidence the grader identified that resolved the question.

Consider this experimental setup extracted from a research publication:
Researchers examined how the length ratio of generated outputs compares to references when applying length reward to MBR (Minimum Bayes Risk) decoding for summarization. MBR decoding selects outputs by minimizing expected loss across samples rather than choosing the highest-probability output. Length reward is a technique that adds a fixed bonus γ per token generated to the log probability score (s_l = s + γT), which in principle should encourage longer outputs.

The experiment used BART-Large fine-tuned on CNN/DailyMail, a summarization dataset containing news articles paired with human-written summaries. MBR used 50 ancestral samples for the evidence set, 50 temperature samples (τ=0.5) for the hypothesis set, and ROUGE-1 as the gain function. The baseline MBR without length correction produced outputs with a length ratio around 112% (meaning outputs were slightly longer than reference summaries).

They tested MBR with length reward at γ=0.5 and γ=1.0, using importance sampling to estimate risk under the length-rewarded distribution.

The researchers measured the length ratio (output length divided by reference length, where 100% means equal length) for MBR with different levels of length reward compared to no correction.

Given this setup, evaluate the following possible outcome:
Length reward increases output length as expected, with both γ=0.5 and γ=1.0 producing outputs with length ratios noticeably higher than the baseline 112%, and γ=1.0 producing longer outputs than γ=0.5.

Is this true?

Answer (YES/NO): NO